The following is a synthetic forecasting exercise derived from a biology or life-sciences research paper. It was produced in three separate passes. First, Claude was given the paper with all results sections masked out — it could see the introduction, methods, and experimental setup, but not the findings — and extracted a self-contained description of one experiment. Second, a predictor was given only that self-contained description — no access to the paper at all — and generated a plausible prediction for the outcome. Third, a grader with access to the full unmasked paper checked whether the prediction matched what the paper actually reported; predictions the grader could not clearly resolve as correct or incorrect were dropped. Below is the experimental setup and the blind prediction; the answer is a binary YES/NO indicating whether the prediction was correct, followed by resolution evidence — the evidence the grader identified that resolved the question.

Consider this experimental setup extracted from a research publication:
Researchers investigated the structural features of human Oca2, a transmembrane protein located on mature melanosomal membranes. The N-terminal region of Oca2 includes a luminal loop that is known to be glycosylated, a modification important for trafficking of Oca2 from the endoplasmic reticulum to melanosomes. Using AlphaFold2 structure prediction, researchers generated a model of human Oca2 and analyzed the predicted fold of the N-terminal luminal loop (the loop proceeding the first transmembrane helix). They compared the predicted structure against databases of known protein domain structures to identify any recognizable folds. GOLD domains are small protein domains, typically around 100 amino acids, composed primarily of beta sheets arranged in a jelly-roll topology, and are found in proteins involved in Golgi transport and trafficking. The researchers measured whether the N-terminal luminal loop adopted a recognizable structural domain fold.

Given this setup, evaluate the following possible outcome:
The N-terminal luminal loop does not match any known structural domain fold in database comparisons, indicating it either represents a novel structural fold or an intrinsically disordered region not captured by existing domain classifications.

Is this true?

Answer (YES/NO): NO